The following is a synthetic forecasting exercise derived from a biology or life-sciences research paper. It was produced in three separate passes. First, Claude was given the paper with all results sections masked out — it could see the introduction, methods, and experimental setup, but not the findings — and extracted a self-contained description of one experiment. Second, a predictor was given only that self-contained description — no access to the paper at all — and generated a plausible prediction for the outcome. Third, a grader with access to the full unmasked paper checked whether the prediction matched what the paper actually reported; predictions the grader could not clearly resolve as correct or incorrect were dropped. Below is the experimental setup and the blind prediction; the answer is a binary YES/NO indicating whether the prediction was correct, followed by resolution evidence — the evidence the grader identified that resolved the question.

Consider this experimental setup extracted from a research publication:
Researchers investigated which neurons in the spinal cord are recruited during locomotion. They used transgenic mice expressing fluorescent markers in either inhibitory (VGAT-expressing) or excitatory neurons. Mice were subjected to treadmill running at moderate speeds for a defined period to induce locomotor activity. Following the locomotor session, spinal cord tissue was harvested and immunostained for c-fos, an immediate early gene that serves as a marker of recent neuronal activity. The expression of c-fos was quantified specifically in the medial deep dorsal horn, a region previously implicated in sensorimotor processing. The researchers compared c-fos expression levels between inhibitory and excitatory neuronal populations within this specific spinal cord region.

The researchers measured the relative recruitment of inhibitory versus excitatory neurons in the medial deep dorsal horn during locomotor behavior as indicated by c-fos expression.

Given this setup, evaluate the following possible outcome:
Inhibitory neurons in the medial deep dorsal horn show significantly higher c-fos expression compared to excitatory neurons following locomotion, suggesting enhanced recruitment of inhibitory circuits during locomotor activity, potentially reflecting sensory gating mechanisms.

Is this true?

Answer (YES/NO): YES